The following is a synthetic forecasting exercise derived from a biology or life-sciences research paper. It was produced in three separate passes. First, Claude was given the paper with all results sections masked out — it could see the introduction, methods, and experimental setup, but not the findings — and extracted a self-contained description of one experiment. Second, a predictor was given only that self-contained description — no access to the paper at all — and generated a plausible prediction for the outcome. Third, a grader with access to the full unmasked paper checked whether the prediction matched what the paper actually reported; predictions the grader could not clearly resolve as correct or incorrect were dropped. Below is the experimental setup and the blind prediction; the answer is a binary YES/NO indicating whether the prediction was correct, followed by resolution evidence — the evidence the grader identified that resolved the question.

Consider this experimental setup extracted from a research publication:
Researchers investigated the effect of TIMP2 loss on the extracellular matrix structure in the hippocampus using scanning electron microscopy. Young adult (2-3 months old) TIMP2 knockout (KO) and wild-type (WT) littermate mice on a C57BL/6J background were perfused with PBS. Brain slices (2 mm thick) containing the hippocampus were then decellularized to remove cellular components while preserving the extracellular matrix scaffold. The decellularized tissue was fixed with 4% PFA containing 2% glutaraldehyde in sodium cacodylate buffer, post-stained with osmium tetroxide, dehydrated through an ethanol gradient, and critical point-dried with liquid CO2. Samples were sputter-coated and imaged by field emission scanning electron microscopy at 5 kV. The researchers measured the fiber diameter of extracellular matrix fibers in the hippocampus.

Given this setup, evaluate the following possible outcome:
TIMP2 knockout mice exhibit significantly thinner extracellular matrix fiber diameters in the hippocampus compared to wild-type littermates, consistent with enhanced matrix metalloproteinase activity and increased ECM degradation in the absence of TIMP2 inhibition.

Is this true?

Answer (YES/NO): NO